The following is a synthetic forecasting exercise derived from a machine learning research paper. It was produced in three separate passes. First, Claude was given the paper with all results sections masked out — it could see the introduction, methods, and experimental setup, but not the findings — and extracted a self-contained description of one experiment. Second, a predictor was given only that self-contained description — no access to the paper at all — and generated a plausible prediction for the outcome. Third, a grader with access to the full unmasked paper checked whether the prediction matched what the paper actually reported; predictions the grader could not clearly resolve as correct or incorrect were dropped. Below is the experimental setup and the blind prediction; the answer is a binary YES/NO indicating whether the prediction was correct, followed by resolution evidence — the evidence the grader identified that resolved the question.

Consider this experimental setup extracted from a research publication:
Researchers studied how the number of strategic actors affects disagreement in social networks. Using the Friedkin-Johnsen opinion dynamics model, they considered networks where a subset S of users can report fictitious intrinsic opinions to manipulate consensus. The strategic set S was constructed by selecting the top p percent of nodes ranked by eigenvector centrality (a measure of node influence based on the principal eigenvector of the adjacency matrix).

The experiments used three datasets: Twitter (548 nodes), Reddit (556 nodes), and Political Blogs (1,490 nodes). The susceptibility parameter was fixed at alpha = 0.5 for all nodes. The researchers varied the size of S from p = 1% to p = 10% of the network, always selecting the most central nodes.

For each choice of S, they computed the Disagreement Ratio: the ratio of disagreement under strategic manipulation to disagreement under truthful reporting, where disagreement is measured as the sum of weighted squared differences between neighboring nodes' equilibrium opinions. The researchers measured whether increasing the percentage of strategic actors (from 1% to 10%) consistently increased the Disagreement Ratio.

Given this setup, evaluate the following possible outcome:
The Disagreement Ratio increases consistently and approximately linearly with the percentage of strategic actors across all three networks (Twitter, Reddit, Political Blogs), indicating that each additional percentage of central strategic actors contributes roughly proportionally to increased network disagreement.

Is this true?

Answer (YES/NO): NO